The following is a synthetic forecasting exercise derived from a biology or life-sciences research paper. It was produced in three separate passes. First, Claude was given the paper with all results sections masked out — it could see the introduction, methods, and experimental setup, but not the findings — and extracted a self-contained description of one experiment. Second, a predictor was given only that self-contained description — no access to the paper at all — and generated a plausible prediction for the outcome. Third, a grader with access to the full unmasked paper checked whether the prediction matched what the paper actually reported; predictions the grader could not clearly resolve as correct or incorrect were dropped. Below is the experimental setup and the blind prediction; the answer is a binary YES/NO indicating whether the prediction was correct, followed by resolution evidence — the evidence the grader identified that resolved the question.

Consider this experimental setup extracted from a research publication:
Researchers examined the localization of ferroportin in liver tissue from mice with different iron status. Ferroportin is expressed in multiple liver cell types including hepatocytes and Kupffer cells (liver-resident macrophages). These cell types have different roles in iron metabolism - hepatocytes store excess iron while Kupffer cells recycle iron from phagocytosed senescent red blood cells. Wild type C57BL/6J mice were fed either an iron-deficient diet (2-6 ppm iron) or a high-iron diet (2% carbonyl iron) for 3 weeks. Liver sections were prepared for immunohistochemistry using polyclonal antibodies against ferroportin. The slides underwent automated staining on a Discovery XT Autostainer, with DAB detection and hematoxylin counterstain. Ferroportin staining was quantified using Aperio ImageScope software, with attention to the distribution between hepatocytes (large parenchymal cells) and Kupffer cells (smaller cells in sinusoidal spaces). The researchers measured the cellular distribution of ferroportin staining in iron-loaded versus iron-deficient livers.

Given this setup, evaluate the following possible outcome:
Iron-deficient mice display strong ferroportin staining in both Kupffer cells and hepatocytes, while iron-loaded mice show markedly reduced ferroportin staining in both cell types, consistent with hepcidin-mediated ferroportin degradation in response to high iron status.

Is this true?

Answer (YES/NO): NO